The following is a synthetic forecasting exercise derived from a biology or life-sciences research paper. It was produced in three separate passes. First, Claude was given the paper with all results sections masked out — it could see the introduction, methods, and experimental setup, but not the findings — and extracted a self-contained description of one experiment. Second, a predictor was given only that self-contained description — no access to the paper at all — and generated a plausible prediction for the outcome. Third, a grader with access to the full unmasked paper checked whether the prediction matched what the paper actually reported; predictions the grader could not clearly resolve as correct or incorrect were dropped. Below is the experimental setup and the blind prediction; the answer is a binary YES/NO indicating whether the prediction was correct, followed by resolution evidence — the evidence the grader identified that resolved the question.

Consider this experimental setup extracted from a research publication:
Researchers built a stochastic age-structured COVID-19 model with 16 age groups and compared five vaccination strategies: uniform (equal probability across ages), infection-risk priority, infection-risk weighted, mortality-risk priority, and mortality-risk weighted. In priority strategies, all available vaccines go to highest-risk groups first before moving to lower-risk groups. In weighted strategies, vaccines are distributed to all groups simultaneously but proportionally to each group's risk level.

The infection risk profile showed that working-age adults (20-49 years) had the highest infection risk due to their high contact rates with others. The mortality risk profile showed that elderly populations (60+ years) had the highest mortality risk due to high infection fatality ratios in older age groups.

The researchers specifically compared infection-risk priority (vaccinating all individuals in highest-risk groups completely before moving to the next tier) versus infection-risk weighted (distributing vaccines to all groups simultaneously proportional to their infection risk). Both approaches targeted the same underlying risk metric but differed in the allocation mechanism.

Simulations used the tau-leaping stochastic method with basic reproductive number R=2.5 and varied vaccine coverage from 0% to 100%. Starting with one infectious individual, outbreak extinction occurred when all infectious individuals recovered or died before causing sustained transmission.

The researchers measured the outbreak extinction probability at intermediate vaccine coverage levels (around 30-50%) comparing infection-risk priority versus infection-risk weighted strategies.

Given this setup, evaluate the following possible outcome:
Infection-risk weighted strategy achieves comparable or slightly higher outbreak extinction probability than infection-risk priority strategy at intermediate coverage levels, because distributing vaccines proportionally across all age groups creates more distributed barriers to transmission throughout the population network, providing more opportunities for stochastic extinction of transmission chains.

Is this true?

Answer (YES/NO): NO